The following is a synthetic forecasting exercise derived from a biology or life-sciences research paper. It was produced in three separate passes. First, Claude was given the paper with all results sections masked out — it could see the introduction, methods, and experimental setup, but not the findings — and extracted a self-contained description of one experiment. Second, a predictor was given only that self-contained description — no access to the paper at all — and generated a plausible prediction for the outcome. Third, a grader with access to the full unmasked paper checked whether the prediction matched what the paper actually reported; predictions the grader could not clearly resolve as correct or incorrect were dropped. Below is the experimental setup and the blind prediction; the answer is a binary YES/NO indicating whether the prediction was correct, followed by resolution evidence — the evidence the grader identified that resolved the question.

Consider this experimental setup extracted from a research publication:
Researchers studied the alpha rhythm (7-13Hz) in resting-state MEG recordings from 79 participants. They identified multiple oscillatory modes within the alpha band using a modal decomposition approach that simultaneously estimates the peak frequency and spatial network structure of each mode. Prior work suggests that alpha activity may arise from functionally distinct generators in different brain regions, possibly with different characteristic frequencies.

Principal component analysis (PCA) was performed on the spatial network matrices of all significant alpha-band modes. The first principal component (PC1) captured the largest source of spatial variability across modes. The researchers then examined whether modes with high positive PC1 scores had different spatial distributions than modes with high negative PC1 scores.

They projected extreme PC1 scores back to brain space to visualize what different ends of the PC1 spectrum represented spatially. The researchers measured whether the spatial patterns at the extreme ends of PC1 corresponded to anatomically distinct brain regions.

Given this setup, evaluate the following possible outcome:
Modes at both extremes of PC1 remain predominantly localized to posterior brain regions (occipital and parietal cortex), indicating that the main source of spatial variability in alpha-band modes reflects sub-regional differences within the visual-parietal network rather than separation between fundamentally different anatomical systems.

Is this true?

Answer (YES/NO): NO